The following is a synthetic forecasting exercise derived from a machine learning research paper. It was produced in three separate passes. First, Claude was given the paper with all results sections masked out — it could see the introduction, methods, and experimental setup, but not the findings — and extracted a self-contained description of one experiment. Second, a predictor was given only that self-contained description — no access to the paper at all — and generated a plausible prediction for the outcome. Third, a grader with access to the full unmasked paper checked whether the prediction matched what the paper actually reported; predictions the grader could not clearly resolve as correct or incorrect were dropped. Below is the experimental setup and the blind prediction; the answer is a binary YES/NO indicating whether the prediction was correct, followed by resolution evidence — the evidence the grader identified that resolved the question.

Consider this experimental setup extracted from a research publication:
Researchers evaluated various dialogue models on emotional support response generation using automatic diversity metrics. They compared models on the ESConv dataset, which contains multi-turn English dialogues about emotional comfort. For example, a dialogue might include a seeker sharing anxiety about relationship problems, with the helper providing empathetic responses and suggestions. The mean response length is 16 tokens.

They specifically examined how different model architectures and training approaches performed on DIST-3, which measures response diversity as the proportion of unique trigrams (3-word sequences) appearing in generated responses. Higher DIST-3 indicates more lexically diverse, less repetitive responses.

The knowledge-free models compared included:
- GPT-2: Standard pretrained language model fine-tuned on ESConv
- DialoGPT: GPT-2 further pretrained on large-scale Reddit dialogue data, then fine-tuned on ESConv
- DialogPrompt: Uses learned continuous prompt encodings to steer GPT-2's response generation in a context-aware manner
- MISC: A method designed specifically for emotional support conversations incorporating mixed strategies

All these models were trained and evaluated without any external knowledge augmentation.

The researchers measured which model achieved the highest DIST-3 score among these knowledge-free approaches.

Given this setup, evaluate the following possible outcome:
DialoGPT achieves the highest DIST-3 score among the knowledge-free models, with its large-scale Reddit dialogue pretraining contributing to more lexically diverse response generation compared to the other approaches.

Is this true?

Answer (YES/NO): NO